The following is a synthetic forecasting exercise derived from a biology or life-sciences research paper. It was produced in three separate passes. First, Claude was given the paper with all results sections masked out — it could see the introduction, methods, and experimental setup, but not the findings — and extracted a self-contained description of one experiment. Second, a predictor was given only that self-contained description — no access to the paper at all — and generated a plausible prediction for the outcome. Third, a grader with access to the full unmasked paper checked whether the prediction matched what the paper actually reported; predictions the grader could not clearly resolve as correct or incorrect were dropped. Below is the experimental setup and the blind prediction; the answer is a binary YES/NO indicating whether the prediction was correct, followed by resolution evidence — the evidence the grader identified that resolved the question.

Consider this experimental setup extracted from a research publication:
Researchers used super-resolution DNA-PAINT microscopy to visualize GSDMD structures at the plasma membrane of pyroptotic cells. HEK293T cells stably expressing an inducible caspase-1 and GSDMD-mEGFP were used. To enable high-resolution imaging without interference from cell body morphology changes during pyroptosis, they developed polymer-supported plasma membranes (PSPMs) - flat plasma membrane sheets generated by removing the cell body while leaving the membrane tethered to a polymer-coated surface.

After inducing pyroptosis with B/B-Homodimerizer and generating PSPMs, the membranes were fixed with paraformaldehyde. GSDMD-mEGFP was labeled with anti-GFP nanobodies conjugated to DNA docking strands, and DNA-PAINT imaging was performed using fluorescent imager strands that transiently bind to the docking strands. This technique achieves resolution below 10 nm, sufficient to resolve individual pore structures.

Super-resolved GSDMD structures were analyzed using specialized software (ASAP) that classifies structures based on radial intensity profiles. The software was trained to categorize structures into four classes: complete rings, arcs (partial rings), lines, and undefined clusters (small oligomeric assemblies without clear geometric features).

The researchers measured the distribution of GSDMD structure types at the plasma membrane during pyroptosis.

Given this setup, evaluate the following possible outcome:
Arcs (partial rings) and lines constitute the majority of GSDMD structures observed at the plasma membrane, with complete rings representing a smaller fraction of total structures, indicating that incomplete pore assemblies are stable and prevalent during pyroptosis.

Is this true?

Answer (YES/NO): YES